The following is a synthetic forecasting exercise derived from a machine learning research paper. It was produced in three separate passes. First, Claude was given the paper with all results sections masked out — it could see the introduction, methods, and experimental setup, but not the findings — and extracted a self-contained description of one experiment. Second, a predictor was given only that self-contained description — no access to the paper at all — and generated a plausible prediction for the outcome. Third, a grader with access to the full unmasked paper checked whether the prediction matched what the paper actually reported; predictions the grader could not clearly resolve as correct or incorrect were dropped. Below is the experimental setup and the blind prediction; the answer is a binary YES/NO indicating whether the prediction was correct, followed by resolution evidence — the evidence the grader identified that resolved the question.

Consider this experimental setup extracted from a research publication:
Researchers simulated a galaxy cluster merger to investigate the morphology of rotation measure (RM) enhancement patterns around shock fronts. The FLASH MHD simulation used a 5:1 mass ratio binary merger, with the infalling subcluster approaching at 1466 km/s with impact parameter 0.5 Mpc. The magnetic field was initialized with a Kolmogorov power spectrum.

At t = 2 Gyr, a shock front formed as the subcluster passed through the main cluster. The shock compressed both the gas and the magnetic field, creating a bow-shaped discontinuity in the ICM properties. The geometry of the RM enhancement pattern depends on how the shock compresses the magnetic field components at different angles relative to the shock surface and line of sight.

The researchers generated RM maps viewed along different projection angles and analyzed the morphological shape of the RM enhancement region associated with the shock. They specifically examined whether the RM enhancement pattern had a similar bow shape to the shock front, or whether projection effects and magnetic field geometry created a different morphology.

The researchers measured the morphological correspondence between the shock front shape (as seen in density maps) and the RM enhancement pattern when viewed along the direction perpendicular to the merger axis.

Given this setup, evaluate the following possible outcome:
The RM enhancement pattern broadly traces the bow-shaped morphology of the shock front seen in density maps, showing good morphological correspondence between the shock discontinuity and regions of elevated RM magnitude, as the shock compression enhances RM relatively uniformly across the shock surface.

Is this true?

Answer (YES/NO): YES